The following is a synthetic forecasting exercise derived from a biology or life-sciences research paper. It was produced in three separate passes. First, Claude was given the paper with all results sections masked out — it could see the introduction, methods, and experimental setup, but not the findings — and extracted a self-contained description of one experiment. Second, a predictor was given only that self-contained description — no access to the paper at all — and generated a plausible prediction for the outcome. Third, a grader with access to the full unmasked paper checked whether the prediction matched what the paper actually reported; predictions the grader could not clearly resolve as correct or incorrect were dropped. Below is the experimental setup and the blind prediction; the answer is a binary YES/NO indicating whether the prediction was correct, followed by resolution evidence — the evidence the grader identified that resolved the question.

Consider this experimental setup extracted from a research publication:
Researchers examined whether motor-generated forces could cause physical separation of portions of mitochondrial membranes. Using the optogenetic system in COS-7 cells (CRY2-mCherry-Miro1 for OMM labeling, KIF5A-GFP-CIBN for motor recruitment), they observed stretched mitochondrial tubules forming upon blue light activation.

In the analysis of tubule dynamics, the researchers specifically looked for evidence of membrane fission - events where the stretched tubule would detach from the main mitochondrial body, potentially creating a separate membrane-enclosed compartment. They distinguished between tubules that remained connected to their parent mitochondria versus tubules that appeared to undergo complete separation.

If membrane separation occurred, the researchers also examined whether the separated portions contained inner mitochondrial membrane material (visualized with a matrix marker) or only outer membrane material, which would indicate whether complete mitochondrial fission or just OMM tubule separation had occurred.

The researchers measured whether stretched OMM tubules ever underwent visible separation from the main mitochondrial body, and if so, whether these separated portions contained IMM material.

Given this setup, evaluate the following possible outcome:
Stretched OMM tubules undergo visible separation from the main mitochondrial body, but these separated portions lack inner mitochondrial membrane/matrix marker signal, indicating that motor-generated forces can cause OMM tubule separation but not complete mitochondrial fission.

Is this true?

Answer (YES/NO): NO